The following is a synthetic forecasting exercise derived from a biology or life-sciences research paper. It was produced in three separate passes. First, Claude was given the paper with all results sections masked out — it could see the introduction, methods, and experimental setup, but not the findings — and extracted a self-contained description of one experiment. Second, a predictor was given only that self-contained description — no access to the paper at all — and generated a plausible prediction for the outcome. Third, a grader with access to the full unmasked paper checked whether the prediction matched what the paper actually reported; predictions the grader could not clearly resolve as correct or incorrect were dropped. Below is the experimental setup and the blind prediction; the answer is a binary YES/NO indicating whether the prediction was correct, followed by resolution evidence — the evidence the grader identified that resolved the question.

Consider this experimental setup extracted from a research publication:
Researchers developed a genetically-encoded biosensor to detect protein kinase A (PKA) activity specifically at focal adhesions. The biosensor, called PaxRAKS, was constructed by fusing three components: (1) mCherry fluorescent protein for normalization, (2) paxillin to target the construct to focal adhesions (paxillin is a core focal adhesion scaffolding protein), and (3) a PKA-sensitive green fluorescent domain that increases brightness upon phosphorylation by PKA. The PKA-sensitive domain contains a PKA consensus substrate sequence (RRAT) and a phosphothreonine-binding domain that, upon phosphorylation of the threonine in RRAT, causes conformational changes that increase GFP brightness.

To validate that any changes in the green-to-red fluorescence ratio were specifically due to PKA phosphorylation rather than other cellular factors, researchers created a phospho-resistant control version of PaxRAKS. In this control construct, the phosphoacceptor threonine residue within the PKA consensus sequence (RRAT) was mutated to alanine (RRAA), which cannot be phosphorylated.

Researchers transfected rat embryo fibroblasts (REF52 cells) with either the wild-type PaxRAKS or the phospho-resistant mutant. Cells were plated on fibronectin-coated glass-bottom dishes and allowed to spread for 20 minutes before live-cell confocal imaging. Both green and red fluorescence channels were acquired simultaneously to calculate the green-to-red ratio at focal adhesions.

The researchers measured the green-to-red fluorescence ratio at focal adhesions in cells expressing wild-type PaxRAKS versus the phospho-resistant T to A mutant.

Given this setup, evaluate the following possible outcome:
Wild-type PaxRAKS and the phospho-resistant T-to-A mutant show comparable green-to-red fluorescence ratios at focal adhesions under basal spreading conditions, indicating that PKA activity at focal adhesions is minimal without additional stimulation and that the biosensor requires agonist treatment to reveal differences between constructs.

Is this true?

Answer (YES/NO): NO